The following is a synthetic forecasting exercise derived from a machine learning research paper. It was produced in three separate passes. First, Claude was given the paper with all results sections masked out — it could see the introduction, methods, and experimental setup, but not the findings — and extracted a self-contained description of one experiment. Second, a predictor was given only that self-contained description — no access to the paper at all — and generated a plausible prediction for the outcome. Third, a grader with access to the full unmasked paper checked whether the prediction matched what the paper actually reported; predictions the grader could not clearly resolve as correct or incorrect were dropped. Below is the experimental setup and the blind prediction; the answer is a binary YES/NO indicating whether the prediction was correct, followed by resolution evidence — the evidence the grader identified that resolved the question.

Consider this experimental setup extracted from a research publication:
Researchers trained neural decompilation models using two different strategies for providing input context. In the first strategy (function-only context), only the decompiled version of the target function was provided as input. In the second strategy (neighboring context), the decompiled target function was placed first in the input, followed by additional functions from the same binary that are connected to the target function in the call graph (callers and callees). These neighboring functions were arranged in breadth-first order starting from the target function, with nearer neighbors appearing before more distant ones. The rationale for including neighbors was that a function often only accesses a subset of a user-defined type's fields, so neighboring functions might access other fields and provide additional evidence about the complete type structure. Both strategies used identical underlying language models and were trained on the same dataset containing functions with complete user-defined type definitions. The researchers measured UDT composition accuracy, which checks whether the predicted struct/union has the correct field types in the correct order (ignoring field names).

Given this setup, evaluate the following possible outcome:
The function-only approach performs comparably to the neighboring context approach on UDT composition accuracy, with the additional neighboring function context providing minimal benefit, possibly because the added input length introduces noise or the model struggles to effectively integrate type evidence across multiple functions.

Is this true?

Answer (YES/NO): NO